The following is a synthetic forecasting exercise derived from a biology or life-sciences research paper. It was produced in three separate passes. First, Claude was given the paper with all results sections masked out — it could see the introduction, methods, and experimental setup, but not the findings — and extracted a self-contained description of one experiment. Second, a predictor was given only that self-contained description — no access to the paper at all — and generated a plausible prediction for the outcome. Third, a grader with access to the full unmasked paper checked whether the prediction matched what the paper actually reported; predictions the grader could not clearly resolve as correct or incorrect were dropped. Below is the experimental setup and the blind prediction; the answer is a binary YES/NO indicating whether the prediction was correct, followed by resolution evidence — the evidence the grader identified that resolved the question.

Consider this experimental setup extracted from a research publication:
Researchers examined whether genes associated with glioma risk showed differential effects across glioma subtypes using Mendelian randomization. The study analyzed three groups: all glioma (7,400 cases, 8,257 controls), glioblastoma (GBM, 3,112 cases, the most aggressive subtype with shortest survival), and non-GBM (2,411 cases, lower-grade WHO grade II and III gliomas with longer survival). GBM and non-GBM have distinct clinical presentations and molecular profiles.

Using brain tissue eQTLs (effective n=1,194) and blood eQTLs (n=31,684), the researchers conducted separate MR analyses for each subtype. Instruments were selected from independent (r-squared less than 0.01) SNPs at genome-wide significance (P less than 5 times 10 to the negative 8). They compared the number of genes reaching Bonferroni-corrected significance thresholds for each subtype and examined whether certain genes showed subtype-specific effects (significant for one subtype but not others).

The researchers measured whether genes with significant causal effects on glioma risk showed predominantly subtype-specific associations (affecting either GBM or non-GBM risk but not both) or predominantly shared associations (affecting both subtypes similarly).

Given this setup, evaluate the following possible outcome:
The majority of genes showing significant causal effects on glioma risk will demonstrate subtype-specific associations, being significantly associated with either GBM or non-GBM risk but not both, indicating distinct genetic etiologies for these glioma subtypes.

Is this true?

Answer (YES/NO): NO